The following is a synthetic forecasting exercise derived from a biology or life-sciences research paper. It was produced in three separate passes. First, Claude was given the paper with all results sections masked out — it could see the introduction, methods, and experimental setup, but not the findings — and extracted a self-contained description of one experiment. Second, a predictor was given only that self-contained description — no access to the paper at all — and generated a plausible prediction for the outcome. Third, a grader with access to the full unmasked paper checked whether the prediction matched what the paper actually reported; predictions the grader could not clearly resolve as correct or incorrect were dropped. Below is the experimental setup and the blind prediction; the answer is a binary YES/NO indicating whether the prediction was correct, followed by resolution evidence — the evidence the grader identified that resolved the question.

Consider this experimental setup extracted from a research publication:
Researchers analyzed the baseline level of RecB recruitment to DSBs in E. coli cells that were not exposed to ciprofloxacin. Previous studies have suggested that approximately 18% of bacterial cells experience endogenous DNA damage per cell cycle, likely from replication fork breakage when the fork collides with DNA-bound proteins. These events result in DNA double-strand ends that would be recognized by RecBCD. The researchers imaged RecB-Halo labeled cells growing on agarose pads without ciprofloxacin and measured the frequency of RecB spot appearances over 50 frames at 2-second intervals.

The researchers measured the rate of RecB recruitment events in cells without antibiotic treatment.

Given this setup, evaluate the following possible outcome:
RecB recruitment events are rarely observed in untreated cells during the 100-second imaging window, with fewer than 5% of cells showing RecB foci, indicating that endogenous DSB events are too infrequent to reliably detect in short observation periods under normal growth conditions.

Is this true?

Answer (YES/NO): NO